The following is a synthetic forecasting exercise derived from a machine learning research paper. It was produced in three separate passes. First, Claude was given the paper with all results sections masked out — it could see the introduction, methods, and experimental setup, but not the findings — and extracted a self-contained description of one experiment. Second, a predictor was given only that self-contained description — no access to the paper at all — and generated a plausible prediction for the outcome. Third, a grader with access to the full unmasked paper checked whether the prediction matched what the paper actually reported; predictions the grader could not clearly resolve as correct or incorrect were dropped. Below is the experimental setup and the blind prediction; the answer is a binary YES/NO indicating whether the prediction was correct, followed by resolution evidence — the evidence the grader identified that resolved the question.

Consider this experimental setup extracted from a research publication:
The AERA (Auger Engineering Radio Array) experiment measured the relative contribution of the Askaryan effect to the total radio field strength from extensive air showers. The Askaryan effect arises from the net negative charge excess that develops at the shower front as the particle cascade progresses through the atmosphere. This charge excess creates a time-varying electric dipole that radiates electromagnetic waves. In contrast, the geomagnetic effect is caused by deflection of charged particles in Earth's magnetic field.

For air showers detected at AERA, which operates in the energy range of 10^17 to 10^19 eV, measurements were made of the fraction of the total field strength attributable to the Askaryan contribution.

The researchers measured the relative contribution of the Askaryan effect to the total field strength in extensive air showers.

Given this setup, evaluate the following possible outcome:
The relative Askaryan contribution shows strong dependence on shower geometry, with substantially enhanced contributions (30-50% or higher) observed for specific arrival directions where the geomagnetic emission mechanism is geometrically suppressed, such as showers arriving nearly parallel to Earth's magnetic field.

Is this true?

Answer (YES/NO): NO